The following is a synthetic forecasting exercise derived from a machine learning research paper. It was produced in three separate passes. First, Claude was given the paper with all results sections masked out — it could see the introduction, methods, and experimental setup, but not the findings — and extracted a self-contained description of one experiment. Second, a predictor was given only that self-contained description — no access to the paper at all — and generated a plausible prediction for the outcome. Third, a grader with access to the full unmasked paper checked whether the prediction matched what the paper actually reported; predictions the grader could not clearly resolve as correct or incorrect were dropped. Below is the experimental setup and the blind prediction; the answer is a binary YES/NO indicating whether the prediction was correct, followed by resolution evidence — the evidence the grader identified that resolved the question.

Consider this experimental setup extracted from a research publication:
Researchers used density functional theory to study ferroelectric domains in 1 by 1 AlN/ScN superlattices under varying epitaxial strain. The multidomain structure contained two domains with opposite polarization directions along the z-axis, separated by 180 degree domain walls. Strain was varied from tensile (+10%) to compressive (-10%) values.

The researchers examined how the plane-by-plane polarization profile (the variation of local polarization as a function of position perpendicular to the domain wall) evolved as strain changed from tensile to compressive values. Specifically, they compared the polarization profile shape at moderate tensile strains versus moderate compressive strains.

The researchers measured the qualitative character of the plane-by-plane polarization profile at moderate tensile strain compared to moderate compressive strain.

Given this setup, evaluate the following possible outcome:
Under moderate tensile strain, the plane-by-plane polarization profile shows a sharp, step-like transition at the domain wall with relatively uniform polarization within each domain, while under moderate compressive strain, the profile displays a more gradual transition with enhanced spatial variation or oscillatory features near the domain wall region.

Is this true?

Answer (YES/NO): NO